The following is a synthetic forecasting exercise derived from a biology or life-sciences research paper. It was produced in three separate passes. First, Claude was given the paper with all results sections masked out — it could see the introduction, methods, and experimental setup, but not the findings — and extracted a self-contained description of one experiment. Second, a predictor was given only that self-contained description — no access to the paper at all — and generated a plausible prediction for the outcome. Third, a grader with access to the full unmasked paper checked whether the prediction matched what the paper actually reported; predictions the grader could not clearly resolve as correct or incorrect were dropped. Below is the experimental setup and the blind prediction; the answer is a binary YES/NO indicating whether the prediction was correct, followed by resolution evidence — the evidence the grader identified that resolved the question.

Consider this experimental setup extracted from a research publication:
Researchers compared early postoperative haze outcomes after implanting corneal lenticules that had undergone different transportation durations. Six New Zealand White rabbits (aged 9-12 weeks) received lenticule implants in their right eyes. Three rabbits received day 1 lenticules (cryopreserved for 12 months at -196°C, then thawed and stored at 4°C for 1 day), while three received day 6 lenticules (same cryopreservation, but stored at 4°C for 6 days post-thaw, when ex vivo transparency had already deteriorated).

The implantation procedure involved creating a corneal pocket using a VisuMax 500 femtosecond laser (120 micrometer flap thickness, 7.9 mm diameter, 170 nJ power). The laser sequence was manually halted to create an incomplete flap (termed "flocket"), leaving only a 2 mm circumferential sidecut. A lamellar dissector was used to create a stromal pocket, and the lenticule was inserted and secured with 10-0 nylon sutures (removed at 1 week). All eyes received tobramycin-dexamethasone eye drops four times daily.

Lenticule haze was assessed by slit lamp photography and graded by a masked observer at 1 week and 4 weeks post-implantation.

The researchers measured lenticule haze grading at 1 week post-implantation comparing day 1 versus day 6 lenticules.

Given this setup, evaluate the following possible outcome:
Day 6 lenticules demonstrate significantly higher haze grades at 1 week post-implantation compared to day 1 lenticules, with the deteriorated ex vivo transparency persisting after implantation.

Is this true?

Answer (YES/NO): NO